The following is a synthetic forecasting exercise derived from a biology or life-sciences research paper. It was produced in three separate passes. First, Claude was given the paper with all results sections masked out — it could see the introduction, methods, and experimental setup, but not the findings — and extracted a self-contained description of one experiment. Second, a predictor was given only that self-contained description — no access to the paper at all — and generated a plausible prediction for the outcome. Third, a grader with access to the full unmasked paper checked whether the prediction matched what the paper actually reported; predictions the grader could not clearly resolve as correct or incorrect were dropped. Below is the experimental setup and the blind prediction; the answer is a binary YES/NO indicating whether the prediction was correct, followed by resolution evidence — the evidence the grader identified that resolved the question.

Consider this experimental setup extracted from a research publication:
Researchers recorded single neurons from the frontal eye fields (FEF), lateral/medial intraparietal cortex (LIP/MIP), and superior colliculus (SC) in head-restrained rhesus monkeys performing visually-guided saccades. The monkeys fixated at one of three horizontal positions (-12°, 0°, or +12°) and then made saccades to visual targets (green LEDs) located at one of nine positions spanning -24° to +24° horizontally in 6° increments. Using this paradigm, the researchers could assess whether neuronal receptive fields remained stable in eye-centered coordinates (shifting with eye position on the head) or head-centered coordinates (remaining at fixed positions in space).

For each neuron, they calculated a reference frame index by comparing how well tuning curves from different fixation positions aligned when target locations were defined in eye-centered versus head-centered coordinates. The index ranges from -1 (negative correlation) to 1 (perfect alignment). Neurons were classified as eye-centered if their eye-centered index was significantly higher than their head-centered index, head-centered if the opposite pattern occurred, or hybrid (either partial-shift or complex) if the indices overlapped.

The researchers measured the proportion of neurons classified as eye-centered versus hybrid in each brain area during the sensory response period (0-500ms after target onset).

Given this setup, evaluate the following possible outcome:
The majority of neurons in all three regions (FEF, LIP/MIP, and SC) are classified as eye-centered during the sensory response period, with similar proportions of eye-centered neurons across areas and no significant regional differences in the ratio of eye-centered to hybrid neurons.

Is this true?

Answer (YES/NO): NO